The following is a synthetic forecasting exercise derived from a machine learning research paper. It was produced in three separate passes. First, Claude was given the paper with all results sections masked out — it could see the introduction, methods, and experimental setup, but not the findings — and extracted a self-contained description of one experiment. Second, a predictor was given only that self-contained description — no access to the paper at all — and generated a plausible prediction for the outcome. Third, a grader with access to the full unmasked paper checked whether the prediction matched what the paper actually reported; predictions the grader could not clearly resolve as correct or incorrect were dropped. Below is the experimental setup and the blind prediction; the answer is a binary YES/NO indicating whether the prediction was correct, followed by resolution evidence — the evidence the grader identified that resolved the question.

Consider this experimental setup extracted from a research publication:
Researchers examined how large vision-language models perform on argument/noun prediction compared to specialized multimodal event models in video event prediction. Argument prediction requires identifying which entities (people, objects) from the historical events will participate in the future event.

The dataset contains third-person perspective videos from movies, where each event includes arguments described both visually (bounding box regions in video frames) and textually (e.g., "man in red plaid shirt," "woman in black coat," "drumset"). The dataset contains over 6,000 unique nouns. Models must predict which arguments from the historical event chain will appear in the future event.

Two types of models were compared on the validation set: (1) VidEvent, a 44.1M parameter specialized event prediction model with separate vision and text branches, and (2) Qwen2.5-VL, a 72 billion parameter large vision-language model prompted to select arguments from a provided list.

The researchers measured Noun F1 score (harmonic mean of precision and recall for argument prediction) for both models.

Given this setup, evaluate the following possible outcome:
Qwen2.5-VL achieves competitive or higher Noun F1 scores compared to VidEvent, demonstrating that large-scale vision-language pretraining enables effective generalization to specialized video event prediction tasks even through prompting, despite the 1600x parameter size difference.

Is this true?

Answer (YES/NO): YES